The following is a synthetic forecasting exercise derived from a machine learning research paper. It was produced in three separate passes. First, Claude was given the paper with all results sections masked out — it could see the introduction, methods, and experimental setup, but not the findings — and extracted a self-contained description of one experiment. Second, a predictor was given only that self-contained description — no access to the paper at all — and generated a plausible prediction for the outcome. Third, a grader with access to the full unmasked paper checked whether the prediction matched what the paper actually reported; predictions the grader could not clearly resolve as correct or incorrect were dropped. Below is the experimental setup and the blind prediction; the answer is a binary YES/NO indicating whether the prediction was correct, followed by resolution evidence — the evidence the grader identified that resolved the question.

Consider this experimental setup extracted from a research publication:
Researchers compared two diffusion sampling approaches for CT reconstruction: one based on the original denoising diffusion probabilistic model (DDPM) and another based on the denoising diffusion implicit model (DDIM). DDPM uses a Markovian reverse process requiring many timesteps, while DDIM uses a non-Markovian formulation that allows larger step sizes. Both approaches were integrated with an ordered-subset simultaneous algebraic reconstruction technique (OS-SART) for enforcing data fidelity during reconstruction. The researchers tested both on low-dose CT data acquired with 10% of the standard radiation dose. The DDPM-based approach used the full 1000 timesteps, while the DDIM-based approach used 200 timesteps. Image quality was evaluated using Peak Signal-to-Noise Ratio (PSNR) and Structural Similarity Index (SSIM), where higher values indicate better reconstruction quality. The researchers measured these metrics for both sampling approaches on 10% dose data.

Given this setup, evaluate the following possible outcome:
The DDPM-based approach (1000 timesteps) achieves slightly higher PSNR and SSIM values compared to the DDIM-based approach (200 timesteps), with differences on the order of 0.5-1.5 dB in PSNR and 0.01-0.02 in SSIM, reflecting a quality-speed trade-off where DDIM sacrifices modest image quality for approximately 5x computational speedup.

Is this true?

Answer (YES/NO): NO